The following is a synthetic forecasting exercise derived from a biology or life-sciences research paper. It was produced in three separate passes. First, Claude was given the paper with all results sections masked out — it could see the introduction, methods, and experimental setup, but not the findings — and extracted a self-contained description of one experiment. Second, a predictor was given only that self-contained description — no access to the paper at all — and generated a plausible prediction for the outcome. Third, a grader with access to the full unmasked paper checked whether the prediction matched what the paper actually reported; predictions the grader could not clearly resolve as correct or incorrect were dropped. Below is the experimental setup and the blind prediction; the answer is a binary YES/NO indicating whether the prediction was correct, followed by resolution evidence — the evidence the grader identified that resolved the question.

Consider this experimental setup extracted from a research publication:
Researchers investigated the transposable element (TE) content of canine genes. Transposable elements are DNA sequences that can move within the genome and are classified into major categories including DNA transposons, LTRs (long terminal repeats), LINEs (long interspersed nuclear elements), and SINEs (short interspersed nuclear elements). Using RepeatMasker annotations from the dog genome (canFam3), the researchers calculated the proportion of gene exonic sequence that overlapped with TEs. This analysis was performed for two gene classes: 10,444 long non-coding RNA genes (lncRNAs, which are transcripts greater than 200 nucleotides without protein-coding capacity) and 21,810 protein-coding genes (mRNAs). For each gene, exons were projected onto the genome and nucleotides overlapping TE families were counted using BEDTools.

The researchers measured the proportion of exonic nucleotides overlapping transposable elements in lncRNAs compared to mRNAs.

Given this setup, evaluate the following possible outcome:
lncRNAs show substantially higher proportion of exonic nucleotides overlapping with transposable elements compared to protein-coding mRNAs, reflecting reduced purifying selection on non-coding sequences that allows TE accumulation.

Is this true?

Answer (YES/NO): YES